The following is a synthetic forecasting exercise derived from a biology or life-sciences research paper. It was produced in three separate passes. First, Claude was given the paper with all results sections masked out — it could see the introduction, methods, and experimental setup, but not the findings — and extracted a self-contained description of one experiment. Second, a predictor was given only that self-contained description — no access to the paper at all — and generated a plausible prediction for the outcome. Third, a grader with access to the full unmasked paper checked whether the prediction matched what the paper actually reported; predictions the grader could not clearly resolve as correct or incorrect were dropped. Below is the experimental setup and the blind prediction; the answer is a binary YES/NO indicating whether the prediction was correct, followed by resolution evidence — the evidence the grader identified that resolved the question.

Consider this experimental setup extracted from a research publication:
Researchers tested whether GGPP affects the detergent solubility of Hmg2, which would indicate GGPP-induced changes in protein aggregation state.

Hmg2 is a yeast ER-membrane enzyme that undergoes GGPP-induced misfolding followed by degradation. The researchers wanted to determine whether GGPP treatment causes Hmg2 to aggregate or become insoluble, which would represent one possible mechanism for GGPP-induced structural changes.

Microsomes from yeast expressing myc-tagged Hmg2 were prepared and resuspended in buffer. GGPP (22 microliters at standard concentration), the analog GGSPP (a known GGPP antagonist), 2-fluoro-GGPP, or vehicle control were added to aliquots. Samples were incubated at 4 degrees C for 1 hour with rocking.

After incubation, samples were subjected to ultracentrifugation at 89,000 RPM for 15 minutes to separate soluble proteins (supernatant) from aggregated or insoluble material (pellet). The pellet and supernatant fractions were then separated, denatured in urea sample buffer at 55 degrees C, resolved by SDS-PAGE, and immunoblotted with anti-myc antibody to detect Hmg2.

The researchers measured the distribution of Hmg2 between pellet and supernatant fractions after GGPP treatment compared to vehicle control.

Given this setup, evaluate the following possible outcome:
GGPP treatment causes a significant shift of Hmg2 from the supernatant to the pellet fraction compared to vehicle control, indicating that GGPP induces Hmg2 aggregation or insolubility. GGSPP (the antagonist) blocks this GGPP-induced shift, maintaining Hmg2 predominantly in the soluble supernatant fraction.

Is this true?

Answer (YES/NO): NO